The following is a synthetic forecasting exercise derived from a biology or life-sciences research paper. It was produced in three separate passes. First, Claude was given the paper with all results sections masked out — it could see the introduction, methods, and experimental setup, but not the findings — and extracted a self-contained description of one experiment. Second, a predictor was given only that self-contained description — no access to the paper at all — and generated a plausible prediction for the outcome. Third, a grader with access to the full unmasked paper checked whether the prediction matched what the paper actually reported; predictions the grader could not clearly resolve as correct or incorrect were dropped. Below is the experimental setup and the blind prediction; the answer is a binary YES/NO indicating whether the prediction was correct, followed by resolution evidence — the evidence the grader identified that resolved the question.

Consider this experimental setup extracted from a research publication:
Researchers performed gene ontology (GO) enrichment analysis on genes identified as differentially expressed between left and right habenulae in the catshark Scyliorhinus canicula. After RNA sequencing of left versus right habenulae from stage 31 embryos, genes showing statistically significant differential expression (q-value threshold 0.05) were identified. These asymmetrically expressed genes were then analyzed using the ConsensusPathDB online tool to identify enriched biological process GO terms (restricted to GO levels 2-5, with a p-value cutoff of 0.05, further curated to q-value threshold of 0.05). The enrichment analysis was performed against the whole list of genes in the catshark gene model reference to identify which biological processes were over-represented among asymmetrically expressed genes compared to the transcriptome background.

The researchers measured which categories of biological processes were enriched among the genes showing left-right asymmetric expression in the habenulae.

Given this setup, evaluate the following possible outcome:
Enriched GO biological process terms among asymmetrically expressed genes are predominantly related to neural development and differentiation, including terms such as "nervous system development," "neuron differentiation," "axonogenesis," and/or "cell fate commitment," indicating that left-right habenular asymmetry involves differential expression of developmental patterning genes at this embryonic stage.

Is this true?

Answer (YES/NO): YES